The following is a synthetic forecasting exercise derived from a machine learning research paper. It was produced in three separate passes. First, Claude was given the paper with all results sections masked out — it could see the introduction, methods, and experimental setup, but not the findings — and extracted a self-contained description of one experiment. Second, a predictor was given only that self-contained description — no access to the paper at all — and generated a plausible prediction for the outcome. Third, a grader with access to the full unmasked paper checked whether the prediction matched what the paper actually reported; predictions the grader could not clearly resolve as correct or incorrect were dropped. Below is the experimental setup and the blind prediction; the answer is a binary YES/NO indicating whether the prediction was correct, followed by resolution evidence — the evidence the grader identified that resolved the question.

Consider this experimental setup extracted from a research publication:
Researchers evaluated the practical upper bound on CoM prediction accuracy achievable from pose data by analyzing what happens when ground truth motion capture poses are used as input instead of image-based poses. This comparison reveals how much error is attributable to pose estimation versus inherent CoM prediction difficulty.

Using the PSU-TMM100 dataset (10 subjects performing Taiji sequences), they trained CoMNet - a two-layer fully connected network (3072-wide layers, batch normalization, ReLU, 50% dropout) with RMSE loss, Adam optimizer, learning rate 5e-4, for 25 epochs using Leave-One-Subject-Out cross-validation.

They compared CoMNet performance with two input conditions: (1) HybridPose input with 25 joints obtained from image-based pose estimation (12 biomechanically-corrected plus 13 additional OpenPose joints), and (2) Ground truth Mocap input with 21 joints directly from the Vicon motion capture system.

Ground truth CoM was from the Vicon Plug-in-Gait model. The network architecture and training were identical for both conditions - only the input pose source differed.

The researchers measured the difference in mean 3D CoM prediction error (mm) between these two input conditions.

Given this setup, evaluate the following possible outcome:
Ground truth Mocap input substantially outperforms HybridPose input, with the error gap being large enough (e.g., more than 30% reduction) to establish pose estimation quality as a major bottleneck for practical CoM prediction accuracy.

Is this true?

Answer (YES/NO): NO